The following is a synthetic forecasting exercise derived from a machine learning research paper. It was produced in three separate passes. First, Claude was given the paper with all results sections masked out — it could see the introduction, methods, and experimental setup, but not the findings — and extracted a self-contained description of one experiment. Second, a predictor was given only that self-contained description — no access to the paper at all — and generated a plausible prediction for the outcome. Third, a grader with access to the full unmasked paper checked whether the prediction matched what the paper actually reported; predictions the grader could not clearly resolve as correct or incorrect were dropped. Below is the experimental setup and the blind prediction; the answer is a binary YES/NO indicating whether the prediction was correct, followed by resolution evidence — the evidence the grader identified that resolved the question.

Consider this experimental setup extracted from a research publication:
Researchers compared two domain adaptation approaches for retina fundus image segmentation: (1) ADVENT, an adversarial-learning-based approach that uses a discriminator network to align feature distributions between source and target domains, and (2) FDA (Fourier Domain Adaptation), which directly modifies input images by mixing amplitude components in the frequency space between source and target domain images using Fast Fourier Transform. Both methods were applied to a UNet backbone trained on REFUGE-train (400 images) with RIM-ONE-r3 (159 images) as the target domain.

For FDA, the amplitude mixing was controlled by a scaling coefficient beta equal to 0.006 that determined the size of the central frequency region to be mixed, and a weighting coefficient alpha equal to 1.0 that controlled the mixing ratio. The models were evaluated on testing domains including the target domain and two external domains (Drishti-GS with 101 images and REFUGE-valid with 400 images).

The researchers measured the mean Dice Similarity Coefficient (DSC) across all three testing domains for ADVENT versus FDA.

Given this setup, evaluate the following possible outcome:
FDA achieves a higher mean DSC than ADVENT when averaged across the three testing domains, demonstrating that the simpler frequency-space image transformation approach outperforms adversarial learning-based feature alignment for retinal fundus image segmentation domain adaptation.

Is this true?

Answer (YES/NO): YES